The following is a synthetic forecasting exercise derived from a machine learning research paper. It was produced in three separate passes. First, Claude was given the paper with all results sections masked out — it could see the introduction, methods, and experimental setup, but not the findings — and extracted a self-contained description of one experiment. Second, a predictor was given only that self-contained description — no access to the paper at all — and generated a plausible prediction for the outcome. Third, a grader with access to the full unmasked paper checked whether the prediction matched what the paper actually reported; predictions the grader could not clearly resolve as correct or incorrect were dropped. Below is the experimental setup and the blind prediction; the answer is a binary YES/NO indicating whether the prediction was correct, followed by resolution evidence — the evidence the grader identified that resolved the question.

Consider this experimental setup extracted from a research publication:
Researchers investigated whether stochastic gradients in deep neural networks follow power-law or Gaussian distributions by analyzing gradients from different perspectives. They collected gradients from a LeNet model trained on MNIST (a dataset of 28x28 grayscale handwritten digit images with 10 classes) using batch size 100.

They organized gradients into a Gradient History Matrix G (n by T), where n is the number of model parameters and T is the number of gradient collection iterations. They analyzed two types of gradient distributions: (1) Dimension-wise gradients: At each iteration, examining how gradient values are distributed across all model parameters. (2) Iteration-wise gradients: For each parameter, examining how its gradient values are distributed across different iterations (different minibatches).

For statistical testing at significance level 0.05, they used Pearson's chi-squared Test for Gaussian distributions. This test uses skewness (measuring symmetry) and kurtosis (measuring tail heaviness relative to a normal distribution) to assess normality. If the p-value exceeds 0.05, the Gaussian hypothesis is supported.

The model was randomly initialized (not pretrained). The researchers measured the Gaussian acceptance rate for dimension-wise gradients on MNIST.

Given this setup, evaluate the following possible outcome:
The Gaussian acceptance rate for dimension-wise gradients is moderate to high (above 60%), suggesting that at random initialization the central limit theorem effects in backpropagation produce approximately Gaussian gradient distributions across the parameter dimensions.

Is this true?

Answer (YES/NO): NO